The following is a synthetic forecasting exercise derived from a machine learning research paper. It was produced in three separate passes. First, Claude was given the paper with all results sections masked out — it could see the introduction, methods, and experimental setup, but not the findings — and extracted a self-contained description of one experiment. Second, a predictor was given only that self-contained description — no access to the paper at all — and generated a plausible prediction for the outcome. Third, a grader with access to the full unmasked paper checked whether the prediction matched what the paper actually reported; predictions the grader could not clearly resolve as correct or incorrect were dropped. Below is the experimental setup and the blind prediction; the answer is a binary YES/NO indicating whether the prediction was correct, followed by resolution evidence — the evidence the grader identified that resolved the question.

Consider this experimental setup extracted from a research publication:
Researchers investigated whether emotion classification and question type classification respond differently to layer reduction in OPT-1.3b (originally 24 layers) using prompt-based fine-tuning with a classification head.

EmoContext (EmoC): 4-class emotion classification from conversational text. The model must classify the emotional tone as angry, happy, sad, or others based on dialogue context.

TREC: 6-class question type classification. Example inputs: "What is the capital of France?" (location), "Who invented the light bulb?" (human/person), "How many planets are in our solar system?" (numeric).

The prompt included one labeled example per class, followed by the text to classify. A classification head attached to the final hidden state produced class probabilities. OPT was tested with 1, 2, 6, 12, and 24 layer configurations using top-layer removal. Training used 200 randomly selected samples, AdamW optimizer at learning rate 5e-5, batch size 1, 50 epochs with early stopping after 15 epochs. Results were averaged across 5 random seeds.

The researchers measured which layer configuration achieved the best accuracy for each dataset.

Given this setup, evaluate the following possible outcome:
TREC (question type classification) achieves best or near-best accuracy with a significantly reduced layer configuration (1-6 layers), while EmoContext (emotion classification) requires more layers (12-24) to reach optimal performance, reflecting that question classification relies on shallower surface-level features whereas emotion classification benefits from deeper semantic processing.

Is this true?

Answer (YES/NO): NO